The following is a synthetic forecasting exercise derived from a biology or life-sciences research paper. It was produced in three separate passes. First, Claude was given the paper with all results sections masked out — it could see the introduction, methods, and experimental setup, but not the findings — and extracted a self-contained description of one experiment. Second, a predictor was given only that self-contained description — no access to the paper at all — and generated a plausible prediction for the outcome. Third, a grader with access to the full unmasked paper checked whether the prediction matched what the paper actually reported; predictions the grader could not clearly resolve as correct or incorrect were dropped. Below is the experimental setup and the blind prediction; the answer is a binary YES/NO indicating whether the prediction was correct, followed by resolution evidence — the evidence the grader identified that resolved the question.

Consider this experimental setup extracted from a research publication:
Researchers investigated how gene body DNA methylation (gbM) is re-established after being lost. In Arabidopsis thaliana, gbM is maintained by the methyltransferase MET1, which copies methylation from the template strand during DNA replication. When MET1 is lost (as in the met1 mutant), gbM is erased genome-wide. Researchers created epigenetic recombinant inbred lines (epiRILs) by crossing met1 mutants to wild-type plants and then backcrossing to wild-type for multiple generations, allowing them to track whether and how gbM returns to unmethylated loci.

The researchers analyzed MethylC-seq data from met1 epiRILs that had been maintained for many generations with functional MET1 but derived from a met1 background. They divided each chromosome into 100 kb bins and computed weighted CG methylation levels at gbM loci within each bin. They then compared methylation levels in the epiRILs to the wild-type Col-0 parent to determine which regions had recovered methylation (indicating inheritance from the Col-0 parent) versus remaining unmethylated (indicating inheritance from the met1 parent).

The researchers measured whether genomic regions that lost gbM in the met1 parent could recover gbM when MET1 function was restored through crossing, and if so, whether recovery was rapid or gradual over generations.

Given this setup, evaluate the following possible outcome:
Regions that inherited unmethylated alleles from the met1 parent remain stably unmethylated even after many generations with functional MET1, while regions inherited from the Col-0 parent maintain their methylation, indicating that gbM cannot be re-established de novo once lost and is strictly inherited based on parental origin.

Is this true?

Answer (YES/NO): NO